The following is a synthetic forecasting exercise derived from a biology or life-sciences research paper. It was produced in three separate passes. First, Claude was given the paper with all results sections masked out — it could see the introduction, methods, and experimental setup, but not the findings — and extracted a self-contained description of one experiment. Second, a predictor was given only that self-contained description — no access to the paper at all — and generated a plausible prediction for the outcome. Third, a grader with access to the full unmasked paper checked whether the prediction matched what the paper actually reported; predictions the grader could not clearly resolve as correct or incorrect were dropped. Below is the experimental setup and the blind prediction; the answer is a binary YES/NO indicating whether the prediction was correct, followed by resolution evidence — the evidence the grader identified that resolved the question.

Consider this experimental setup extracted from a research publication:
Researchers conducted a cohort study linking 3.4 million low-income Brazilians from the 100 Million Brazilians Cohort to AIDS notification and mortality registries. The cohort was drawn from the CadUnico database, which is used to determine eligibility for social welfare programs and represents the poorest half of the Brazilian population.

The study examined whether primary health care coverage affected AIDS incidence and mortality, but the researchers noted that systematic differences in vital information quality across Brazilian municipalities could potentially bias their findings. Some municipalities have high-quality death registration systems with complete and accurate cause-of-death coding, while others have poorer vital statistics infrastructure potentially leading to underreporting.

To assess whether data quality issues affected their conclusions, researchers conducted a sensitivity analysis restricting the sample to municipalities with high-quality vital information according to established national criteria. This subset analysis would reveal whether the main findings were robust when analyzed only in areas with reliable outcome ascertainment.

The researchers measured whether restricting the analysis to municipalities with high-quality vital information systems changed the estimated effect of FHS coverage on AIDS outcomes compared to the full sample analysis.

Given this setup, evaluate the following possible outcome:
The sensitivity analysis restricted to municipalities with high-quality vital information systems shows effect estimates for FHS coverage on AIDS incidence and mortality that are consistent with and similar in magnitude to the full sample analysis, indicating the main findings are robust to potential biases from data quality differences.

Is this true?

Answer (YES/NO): YES